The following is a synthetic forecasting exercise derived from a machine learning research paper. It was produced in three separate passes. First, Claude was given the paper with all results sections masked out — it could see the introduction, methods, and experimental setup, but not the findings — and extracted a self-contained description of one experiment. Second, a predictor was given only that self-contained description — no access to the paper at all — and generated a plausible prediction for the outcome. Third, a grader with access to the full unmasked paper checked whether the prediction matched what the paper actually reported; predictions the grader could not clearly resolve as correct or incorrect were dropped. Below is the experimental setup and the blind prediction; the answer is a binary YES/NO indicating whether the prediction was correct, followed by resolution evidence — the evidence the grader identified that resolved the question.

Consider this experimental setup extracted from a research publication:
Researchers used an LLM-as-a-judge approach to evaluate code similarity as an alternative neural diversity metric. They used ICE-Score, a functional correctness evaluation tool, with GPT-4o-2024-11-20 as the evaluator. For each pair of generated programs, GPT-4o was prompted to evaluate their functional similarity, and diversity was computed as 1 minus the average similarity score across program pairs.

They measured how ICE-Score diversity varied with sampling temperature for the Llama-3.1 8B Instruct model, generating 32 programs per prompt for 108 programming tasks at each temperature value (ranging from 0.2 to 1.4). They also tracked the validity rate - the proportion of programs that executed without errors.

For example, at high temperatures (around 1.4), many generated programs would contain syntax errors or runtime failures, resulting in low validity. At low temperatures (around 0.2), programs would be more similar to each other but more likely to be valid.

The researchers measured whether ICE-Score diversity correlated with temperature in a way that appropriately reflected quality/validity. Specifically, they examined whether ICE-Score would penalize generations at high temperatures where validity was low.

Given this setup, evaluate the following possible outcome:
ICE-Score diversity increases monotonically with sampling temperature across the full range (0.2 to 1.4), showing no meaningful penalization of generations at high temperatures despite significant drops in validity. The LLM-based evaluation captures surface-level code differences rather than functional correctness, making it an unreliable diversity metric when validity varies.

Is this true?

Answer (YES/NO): YES